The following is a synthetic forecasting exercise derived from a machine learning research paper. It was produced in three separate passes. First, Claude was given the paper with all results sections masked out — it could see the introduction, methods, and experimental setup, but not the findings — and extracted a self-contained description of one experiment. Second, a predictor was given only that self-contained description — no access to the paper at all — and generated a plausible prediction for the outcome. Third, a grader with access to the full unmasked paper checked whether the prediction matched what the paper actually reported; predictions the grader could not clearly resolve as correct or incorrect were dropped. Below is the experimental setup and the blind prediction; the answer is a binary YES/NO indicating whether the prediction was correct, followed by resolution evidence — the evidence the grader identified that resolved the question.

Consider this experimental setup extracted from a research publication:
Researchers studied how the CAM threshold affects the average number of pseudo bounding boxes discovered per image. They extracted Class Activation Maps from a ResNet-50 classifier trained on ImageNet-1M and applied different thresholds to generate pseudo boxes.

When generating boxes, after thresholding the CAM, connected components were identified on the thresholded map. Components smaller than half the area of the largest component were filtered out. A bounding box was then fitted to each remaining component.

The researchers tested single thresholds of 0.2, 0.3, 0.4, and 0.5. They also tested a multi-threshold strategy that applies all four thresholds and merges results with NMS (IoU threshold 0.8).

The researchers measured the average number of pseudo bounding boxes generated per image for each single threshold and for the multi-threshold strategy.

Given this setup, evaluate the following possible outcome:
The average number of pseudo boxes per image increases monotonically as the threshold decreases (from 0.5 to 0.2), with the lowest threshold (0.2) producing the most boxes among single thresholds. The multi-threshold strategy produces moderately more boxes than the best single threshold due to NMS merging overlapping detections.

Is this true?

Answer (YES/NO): NO